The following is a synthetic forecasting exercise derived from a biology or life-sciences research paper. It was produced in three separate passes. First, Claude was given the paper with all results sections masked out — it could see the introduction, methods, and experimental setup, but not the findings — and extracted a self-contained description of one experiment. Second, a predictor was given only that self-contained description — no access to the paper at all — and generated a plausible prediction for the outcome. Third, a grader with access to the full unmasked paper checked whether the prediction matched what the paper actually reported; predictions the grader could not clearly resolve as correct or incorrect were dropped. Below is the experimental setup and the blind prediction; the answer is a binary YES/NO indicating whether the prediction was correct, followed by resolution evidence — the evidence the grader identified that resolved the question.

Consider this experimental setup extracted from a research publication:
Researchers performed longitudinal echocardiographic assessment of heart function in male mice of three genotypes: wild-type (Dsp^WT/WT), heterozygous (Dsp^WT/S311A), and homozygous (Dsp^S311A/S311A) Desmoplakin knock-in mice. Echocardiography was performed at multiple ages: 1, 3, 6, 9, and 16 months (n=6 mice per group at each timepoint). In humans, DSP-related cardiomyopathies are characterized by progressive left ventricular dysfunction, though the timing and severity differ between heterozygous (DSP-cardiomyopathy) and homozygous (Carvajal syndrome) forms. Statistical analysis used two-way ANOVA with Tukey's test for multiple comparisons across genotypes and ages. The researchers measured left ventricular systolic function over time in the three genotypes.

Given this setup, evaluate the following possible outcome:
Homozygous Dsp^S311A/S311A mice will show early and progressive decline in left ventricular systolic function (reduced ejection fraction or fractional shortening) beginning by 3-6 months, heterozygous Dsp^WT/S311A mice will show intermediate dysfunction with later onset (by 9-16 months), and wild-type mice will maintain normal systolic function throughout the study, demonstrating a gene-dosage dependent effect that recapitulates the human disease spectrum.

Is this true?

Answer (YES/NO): NO